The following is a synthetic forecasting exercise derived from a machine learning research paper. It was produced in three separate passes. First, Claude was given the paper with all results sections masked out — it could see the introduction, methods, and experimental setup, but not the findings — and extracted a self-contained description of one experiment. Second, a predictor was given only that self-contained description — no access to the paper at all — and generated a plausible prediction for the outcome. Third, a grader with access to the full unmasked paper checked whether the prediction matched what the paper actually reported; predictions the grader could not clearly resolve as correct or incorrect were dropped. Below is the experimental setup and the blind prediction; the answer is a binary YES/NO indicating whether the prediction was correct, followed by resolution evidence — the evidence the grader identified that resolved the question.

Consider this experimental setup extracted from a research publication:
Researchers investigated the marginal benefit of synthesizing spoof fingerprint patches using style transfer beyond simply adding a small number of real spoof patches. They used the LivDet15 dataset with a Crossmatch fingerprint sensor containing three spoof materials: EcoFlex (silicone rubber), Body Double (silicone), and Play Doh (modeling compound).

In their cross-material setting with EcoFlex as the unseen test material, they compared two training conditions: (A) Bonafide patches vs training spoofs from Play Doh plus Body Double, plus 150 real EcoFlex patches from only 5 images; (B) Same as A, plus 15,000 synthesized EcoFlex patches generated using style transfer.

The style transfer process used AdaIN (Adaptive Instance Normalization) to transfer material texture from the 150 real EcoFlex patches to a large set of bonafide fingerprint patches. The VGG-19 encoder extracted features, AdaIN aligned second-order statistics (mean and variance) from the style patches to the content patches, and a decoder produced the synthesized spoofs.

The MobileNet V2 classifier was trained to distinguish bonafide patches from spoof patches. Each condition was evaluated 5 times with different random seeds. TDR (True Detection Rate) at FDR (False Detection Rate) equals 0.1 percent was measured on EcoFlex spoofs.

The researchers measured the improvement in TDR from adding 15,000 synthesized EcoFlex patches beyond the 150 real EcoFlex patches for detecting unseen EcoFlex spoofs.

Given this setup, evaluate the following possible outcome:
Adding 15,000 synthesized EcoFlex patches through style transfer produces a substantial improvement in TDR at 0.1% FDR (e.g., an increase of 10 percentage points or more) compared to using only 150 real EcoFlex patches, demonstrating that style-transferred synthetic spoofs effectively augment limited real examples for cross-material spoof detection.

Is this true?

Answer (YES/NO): NO